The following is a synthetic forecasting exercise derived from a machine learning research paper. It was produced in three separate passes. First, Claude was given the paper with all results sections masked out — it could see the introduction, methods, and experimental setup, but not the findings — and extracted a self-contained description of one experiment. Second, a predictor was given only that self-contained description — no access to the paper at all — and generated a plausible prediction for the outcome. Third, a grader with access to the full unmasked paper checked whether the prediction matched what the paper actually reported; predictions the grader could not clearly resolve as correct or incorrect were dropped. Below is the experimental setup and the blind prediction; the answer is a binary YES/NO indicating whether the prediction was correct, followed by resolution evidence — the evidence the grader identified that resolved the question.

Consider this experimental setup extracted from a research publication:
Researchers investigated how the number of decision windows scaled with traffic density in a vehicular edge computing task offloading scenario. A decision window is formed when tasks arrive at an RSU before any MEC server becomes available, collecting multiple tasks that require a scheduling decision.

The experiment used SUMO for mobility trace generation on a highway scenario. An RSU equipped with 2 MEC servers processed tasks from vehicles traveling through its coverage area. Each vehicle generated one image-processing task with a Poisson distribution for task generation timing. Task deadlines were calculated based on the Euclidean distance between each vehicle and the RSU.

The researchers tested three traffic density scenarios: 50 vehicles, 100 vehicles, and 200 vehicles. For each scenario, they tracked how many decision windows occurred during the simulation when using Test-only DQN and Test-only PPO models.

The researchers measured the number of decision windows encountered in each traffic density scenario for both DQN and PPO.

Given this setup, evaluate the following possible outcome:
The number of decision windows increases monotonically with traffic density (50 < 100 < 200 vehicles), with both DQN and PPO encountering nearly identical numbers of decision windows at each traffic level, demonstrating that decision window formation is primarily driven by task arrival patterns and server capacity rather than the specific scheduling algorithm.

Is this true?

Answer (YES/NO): YES